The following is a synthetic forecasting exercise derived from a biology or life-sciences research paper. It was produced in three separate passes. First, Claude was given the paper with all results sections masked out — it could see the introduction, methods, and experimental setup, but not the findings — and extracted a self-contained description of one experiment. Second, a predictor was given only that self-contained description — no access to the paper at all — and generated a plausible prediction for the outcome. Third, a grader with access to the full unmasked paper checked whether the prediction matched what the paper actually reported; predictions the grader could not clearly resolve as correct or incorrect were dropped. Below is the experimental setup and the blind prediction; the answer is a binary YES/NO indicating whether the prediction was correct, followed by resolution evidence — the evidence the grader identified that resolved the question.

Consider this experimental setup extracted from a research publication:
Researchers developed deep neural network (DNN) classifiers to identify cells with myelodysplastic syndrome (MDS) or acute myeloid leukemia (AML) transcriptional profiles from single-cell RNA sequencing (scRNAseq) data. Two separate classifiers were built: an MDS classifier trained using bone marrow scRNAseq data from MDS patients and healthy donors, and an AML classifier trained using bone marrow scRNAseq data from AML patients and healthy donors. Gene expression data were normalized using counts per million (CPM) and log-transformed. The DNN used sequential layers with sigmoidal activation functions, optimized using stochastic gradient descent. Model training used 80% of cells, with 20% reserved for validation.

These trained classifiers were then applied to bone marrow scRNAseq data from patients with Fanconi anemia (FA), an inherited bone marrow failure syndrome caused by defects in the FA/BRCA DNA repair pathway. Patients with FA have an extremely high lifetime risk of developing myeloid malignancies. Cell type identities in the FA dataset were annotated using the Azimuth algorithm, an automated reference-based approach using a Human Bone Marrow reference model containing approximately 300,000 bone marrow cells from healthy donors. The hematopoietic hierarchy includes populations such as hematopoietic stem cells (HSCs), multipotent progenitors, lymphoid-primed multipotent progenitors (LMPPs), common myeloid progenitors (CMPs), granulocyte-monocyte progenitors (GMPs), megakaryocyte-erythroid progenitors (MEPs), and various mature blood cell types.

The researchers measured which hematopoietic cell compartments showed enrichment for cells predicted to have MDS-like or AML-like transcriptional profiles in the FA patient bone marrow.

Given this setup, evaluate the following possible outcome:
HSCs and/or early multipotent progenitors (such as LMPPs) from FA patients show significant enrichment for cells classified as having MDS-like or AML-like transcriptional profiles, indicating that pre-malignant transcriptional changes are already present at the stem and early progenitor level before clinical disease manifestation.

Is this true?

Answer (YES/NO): NO